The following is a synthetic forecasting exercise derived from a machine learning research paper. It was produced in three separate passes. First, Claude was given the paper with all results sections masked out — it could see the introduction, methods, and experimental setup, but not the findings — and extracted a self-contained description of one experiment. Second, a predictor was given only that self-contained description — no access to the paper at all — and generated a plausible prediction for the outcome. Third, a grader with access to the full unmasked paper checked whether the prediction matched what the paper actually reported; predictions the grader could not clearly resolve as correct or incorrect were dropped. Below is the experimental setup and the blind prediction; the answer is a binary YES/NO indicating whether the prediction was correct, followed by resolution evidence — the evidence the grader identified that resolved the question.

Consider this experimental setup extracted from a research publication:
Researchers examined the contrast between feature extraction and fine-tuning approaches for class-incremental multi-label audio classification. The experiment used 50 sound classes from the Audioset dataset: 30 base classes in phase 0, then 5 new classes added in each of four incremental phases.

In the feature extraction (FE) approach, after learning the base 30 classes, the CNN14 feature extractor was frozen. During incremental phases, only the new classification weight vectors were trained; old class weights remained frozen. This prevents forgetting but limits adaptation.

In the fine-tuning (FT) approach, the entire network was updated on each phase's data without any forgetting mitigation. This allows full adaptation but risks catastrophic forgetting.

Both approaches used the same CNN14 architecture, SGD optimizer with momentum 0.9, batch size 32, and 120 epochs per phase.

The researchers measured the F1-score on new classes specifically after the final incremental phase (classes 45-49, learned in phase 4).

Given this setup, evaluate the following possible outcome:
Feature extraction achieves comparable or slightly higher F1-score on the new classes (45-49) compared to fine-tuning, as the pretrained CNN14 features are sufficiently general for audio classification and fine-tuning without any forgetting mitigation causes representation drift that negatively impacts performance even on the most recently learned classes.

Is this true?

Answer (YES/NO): NO